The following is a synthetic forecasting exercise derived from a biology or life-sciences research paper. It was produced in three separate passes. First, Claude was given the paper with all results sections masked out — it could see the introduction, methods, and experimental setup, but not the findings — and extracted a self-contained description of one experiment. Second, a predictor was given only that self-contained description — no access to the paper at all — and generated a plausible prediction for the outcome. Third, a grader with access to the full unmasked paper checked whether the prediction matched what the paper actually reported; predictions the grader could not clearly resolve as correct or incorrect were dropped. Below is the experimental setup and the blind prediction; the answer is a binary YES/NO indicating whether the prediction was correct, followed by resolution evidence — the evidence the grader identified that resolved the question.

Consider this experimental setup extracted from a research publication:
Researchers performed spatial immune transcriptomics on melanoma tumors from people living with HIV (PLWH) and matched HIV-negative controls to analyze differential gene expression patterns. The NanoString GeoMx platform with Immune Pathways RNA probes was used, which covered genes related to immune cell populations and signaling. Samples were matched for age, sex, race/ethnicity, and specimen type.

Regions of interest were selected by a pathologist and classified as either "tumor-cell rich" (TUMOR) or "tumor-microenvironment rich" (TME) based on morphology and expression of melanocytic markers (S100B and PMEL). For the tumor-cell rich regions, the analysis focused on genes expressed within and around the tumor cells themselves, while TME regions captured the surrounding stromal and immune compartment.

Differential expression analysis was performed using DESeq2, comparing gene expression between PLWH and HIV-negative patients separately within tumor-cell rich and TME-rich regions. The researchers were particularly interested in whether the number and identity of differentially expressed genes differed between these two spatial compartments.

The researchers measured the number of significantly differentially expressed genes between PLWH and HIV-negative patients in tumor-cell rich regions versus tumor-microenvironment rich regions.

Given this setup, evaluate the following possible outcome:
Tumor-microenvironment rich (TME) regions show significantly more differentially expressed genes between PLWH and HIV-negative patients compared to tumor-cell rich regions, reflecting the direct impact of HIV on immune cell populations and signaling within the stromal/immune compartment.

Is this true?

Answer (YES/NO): NO